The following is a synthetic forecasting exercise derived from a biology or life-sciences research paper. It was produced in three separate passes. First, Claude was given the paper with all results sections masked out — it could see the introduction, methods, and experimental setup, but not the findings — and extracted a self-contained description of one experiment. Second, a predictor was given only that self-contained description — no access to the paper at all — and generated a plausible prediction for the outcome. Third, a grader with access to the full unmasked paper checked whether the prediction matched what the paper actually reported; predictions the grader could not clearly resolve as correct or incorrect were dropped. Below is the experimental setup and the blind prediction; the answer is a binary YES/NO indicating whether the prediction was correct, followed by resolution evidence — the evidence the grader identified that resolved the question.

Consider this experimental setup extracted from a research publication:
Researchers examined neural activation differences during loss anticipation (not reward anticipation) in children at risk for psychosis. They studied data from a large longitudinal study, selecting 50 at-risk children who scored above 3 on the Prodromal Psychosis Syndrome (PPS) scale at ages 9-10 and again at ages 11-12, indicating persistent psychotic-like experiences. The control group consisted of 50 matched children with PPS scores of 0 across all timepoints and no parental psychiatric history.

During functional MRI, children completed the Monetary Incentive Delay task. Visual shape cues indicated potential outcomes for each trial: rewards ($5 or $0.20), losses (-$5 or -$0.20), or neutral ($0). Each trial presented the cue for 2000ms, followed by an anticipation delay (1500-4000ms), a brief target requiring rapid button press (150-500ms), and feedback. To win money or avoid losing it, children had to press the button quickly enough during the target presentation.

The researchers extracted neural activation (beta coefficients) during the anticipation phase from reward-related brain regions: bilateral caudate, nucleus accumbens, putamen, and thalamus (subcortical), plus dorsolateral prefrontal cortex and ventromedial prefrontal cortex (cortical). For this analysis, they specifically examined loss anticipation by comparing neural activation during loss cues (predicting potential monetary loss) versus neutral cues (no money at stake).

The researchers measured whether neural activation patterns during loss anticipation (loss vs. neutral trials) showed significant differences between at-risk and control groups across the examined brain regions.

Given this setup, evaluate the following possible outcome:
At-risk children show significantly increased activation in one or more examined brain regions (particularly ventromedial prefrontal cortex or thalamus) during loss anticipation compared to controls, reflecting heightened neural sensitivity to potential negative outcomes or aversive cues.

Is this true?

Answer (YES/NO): NO